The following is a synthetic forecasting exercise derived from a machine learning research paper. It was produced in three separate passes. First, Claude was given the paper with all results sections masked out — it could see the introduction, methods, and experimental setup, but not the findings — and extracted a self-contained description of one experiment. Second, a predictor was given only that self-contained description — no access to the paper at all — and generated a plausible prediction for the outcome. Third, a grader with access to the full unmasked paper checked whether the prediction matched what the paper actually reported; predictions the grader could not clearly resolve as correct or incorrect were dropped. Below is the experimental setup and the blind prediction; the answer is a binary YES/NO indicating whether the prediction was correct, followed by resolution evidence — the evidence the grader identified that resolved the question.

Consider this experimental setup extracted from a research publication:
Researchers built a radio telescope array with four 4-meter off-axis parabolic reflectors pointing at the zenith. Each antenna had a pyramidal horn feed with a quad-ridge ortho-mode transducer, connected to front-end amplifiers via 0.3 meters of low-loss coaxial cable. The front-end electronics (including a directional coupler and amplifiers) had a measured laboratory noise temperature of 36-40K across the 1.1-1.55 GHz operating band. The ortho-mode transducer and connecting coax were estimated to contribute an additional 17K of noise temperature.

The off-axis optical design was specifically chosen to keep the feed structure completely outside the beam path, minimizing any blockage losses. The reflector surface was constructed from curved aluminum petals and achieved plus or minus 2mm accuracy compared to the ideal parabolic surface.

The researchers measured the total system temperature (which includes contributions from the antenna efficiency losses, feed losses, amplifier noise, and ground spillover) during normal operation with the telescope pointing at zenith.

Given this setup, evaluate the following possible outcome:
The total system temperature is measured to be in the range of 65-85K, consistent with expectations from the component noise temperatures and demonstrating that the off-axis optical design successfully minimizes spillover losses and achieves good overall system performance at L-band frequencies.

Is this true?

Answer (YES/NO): YES